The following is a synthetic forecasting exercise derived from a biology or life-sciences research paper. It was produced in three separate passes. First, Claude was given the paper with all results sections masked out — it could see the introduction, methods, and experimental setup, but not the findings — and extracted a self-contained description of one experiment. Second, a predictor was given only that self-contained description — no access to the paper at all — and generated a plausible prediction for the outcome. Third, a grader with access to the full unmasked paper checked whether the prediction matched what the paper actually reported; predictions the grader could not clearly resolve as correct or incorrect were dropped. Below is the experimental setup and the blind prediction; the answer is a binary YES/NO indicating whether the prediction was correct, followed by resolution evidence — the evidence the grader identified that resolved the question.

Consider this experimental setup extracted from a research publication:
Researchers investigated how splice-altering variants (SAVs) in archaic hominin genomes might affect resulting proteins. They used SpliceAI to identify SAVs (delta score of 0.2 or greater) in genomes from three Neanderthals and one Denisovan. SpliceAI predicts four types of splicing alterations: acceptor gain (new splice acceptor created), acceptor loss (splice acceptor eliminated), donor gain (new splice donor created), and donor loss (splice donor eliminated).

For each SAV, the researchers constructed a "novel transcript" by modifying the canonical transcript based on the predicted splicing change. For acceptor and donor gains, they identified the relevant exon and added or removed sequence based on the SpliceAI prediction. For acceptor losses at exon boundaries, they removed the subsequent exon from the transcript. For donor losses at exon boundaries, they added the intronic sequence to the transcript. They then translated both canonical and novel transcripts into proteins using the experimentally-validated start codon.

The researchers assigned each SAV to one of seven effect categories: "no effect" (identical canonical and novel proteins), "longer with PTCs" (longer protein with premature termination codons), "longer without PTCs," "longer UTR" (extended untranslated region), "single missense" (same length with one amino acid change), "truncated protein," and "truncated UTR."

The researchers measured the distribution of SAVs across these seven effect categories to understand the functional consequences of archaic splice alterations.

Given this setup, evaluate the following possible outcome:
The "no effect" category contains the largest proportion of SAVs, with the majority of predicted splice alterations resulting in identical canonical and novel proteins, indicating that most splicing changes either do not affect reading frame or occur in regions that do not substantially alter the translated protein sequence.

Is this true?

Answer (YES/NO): NO